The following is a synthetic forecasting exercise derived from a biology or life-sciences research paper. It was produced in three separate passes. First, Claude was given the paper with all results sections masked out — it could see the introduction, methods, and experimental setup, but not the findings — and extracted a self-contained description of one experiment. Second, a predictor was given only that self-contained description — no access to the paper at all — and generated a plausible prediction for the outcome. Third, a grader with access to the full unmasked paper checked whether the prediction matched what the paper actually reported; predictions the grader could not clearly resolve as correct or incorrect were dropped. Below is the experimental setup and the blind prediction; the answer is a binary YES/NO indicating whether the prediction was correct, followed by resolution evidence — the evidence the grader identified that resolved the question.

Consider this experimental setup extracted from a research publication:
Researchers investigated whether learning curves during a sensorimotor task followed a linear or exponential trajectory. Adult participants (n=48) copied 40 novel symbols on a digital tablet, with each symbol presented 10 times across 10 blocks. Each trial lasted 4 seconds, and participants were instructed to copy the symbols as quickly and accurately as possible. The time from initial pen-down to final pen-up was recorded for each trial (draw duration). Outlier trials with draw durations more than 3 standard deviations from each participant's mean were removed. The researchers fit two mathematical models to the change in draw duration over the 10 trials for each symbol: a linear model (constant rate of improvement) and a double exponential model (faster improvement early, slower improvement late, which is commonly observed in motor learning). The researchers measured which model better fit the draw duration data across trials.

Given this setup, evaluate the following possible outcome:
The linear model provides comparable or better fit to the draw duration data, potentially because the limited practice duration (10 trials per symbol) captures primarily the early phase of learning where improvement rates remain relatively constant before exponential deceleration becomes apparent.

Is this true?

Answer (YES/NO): YES